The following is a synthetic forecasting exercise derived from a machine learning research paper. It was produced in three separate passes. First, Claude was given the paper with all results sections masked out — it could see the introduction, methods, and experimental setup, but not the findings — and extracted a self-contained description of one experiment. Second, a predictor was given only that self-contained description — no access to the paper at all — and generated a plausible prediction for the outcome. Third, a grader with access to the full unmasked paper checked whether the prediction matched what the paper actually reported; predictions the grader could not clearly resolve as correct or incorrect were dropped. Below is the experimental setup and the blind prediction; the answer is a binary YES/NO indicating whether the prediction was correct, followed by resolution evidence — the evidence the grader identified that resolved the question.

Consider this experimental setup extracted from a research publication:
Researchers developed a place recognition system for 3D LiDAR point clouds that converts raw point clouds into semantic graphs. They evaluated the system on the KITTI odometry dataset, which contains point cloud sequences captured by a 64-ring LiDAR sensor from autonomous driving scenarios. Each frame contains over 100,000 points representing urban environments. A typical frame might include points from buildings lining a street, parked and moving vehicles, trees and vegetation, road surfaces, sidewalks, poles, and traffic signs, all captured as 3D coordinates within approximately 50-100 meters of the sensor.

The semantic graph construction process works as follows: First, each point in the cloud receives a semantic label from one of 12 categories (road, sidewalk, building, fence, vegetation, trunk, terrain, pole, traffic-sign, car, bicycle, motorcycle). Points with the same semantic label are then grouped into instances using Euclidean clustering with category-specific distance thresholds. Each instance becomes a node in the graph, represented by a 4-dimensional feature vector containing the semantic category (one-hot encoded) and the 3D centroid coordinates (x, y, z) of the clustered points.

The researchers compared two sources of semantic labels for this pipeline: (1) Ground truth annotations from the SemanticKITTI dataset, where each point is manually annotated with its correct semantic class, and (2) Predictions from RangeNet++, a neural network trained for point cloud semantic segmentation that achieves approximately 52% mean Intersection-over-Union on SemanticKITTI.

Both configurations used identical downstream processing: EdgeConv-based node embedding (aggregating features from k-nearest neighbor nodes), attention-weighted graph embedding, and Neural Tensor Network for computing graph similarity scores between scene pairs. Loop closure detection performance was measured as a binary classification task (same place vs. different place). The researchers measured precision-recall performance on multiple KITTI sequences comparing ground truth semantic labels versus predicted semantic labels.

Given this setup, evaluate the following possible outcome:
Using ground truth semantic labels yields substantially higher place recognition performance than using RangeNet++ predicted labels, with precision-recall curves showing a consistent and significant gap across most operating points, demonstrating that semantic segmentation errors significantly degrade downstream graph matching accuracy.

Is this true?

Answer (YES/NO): NO